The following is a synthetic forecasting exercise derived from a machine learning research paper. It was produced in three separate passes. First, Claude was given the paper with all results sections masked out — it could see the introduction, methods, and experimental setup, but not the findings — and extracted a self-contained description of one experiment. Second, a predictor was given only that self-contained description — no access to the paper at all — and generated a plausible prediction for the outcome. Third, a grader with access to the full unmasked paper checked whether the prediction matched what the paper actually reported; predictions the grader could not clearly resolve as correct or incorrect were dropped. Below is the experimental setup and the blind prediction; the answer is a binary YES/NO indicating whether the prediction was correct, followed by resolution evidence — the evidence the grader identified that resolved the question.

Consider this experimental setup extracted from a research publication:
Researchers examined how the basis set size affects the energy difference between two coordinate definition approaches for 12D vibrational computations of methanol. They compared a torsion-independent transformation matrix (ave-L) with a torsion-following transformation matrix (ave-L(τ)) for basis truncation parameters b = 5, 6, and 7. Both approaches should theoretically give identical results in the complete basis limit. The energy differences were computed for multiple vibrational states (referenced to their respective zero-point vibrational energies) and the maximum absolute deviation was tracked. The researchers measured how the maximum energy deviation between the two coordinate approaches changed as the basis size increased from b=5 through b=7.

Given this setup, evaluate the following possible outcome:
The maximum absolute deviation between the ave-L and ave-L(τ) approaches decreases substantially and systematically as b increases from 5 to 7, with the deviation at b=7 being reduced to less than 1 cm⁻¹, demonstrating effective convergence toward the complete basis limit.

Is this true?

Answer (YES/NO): YES